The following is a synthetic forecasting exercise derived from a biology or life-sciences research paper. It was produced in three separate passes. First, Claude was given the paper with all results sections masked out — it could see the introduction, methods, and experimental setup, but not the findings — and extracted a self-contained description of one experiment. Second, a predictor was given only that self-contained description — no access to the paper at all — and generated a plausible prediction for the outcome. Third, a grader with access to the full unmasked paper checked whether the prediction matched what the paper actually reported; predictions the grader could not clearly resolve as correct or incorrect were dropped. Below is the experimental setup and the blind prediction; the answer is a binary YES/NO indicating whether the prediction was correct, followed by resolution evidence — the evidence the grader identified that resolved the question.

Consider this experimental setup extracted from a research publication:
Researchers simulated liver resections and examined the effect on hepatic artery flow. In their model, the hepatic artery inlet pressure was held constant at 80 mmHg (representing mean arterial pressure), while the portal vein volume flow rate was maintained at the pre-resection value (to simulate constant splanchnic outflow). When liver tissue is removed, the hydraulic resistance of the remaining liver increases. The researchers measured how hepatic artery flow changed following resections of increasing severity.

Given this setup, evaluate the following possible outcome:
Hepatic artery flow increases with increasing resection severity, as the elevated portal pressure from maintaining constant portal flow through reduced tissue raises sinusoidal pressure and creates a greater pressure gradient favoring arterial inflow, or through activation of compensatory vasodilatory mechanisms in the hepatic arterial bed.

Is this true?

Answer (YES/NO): NO